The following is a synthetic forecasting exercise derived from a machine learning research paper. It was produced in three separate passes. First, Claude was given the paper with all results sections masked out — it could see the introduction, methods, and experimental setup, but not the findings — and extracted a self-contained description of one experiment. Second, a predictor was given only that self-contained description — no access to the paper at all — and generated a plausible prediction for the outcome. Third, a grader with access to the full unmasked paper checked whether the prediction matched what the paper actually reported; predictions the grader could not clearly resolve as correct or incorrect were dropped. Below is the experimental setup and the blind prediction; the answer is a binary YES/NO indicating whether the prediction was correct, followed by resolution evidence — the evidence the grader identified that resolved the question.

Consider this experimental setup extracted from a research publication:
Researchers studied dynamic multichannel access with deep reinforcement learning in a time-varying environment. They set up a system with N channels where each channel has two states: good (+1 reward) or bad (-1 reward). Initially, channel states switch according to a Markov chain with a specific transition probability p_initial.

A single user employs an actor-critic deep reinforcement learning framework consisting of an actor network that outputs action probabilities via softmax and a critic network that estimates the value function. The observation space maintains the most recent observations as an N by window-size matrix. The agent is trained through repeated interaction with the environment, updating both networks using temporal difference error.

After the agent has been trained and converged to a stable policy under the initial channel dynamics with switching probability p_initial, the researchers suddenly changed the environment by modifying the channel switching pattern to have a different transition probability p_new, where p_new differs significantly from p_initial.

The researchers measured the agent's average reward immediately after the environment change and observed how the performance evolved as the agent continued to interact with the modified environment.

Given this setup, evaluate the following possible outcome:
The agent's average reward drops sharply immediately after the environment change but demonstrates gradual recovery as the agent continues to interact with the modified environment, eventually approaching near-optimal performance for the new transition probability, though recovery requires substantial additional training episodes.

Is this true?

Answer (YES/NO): YES